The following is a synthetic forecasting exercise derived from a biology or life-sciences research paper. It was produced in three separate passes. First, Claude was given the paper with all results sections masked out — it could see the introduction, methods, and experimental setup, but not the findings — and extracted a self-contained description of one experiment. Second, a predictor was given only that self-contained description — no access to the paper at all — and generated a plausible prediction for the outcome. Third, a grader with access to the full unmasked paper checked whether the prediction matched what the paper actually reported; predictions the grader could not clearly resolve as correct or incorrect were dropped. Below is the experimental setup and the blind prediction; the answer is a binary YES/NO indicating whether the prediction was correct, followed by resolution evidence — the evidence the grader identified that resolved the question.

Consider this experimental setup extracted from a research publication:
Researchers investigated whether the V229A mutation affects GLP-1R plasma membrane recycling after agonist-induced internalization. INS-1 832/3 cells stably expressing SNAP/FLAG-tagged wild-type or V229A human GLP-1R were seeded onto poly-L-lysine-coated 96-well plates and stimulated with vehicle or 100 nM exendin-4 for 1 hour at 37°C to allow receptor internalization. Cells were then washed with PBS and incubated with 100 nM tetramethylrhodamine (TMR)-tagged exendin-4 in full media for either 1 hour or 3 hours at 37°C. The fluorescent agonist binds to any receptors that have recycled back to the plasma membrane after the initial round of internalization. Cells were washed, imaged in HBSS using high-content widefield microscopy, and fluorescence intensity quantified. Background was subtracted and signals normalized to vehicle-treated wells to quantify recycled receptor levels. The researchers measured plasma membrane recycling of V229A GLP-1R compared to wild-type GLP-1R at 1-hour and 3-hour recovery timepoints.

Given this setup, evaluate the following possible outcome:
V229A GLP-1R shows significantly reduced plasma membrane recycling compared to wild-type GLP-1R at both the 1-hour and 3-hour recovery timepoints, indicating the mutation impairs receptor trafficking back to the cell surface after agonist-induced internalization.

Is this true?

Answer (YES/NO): NO